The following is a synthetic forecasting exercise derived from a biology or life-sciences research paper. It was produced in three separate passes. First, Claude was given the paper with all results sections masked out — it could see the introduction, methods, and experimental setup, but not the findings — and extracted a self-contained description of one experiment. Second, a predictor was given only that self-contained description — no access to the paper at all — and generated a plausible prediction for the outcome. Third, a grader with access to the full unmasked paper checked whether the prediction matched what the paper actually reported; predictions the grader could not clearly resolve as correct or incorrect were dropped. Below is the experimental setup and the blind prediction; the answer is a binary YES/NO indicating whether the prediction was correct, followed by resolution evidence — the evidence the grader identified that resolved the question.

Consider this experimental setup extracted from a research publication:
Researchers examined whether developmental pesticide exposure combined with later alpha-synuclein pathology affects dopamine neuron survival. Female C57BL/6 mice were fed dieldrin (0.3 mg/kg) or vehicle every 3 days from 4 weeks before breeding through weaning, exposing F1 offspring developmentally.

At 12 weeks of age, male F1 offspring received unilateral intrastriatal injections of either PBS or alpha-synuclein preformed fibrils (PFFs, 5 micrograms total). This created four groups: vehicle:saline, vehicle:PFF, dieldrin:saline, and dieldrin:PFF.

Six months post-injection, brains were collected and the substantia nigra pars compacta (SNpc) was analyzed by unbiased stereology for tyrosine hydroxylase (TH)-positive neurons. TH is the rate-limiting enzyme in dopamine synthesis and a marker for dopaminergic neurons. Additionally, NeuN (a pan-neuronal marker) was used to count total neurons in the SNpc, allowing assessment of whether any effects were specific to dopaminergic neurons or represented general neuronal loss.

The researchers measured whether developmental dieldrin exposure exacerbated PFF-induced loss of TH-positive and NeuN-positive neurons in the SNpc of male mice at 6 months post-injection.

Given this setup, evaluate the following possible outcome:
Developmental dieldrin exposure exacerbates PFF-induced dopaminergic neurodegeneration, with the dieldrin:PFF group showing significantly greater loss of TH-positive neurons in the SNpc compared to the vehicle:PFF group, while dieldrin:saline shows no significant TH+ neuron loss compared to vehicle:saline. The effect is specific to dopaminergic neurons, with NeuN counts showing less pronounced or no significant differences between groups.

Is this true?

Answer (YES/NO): NO